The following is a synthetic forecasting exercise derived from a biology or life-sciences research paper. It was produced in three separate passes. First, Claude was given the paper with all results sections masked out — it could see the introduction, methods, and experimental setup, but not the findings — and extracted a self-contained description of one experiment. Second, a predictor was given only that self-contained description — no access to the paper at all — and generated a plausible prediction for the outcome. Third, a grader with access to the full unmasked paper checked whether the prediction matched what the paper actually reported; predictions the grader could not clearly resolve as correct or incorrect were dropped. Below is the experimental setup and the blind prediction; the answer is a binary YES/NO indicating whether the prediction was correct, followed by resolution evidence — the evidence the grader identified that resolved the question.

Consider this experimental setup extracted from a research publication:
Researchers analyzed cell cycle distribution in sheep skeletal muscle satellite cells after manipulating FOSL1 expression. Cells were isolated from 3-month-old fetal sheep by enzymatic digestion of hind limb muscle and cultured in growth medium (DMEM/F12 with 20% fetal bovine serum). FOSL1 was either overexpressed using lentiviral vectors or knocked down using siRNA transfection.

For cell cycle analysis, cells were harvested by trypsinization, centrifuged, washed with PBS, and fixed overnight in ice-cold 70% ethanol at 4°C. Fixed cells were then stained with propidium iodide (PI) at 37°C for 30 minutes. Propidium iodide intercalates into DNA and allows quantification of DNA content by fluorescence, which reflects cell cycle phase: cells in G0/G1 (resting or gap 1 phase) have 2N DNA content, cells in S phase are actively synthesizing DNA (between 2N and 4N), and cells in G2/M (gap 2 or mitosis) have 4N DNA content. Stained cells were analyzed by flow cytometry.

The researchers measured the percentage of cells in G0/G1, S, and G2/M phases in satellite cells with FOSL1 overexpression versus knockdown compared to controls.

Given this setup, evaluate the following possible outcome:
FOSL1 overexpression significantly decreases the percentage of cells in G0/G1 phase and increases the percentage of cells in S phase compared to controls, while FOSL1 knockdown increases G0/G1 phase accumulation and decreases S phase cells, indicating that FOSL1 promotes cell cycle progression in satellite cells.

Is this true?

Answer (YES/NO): YES